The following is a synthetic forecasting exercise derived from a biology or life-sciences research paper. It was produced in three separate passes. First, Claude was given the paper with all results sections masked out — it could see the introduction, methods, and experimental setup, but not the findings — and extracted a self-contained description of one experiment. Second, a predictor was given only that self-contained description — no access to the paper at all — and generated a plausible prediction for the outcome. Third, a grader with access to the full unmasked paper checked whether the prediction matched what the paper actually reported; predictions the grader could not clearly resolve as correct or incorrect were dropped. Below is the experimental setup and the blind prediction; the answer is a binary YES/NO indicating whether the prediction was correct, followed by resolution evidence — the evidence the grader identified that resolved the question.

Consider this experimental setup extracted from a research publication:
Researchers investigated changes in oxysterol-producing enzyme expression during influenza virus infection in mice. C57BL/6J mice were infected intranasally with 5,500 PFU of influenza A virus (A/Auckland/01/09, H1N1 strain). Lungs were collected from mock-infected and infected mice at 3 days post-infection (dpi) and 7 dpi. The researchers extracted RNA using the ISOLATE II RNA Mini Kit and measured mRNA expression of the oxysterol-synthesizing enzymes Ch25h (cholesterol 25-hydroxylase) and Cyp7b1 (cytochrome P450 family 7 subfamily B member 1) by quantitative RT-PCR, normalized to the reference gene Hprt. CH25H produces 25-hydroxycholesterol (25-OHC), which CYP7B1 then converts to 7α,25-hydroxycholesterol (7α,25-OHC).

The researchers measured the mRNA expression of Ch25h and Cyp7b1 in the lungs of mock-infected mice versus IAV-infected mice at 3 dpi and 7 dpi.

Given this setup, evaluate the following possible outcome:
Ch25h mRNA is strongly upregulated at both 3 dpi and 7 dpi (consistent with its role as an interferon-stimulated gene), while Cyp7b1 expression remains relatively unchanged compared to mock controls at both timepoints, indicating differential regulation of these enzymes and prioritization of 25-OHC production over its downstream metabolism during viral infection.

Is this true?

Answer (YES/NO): NO